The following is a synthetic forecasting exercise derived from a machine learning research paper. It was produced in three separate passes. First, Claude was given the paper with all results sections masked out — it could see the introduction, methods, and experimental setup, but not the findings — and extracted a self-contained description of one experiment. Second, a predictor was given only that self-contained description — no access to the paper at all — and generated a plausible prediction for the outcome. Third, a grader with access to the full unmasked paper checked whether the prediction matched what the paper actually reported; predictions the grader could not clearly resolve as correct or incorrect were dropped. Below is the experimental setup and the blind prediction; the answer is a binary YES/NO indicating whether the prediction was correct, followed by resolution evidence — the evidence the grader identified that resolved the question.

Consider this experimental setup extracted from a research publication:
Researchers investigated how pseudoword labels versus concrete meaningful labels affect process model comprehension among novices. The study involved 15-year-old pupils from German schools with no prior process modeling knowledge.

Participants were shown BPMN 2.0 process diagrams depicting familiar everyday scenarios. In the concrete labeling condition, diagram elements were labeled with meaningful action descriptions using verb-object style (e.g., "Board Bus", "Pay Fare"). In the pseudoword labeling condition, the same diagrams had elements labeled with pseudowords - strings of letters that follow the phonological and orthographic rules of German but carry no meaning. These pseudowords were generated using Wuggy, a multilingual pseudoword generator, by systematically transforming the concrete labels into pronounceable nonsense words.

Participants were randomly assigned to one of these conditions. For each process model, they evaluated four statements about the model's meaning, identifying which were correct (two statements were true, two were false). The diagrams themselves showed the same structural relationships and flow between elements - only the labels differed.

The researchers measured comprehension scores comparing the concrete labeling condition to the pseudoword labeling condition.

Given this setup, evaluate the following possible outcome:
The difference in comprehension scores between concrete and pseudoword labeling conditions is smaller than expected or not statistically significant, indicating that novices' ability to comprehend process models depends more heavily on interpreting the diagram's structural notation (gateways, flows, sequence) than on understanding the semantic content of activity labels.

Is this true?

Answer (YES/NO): YES